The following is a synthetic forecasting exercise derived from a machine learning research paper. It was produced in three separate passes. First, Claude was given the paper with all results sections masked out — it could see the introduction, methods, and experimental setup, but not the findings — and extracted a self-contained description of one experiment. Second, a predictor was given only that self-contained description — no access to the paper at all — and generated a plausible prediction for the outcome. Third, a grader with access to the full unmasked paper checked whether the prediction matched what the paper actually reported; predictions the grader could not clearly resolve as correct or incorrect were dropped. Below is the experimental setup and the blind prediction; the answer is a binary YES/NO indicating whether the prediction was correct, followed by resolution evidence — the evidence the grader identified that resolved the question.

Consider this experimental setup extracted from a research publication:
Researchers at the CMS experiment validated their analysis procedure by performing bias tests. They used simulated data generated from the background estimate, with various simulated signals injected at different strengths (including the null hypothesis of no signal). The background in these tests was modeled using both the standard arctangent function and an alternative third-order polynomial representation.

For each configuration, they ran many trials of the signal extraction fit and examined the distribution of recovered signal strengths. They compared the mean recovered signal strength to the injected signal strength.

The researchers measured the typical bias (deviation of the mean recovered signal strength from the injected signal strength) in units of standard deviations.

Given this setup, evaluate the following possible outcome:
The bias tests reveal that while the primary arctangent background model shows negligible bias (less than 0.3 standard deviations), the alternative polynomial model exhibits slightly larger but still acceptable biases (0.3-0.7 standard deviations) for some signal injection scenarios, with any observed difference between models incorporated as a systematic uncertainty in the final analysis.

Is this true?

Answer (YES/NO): NO